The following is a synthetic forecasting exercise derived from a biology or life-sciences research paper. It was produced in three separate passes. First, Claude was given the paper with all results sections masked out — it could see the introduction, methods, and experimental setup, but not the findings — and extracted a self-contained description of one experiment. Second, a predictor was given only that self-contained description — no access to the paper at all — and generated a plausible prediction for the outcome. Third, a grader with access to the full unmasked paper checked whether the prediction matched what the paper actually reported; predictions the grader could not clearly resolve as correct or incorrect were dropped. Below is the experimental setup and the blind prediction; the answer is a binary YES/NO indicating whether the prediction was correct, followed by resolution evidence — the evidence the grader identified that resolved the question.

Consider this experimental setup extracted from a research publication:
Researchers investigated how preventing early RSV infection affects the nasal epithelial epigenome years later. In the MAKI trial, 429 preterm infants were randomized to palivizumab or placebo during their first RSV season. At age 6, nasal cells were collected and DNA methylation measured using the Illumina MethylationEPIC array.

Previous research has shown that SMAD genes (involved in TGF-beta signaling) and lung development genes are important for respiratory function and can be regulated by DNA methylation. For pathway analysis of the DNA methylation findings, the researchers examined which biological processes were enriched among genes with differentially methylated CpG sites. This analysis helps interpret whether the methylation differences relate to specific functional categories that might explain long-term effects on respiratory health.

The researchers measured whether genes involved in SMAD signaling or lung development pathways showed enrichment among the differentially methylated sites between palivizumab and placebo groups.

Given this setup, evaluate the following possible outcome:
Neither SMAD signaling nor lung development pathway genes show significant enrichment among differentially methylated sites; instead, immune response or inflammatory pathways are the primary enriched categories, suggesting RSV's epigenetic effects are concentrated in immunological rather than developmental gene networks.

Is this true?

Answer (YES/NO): YES